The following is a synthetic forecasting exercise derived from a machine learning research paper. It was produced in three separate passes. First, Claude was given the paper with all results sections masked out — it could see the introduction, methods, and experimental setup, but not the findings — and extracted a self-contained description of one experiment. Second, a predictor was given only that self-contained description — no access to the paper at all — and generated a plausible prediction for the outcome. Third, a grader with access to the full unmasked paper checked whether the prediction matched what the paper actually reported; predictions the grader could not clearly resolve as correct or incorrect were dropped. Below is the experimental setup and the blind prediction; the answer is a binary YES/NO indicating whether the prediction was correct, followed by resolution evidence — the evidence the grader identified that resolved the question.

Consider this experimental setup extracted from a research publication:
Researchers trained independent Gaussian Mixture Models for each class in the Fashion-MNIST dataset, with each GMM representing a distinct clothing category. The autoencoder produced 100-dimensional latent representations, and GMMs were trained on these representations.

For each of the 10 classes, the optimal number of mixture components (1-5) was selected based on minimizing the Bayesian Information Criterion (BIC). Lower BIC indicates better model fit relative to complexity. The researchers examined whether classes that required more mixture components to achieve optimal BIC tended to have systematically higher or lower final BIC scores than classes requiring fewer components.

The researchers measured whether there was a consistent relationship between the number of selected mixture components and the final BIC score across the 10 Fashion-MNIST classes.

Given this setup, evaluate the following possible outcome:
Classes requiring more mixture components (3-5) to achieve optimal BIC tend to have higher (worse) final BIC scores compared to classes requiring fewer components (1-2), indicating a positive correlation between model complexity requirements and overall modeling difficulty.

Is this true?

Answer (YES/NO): YES